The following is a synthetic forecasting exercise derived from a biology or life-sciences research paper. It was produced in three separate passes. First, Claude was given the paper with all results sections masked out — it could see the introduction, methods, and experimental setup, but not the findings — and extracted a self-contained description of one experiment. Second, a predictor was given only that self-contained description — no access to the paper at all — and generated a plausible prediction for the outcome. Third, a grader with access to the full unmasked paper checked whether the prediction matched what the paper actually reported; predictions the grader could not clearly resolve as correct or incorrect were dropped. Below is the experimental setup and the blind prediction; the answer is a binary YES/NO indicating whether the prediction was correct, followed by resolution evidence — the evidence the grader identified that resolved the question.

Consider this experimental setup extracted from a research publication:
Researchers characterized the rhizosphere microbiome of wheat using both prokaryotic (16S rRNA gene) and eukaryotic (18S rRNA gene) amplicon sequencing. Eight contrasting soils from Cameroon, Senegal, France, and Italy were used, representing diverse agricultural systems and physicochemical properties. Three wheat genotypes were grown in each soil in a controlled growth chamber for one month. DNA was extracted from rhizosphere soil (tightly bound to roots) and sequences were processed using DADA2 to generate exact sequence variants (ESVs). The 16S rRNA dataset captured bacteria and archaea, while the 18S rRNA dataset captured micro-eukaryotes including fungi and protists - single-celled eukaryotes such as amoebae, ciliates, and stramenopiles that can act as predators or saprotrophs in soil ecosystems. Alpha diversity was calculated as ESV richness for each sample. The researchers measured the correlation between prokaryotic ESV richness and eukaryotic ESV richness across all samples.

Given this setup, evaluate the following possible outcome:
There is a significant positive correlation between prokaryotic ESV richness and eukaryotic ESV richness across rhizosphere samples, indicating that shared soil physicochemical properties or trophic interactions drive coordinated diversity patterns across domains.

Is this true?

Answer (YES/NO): YES